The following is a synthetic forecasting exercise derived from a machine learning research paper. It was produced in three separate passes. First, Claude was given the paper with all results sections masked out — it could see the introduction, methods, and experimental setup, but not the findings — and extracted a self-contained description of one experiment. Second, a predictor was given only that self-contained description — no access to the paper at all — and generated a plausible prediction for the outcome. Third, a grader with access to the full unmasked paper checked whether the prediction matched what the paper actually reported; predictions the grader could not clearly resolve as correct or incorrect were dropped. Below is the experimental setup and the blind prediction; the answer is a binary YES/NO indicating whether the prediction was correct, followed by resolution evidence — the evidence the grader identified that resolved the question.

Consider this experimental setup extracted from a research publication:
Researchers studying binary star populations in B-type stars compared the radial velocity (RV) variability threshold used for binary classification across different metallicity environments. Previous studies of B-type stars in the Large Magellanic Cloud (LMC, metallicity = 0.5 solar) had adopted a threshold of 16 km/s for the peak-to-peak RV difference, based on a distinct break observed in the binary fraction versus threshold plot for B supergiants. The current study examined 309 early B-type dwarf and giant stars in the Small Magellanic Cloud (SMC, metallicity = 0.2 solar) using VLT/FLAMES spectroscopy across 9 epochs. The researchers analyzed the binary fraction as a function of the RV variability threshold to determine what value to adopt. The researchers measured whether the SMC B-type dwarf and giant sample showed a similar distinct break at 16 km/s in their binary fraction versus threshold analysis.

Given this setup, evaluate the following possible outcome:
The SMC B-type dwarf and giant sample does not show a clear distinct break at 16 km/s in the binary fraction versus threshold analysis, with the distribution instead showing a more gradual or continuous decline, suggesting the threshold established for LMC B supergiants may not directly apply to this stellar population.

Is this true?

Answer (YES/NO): YES